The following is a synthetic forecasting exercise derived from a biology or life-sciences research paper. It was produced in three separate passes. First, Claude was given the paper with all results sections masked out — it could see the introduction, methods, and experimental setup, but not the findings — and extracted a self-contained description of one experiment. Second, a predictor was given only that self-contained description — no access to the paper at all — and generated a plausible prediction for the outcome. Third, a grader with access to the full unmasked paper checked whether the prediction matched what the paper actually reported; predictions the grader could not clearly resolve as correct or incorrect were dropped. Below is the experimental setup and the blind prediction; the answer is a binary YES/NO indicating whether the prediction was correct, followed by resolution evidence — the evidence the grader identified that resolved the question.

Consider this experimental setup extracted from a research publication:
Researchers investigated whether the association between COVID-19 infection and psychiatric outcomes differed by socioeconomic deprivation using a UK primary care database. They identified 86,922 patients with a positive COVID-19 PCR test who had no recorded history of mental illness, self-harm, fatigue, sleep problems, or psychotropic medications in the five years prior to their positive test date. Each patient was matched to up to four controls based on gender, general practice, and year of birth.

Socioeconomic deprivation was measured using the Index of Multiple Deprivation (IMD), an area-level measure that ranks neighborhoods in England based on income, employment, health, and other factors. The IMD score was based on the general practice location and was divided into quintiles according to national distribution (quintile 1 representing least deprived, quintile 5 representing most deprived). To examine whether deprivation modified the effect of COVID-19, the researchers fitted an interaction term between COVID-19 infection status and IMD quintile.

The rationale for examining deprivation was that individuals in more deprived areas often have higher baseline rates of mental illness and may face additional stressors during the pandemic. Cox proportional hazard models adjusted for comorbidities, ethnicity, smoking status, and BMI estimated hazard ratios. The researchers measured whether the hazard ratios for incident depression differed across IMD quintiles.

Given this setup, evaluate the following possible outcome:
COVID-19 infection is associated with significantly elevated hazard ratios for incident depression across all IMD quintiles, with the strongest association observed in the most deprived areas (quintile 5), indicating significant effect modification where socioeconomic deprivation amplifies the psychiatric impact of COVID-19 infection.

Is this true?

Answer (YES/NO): NO